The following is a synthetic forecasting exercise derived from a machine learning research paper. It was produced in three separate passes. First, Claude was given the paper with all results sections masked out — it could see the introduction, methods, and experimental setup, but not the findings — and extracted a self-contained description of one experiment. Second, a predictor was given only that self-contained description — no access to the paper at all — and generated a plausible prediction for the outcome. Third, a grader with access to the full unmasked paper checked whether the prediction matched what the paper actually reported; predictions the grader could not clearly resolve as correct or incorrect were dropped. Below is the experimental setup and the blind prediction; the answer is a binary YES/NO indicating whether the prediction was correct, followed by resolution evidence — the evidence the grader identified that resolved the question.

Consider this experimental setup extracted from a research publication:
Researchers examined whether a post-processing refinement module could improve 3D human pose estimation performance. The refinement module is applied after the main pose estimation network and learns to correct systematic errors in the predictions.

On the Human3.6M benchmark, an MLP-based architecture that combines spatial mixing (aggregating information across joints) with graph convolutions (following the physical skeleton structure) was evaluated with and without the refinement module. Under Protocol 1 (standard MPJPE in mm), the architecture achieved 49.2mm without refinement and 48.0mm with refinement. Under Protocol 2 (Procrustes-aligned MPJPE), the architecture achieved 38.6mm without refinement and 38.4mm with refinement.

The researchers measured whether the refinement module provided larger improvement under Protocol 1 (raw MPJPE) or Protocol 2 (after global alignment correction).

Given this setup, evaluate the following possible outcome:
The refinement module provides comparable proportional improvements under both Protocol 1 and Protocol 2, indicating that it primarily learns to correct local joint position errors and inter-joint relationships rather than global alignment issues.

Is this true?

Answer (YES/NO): NO